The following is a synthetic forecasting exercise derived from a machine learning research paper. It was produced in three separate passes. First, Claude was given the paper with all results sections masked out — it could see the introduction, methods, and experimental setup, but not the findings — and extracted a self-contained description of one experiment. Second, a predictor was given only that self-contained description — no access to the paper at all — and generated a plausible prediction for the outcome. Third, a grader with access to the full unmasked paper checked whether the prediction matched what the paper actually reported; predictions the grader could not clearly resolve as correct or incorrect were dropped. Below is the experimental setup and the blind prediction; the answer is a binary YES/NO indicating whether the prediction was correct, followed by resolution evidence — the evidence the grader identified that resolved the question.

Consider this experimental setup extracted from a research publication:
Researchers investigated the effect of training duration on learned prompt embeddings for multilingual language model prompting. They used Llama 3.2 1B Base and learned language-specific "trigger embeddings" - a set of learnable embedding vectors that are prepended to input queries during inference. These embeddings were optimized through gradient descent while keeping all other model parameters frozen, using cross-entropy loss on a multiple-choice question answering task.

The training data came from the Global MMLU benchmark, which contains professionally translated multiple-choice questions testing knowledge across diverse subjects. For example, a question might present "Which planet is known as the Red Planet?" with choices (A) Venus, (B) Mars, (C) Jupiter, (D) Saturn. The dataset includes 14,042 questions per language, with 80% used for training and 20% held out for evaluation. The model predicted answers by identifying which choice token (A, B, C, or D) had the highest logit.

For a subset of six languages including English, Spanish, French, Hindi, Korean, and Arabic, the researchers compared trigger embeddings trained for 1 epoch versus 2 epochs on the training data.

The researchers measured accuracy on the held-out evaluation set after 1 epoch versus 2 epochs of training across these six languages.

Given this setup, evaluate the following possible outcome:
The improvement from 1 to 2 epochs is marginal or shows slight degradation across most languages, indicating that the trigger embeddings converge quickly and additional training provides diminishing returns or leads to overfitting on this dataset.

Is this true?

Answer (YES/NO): NO